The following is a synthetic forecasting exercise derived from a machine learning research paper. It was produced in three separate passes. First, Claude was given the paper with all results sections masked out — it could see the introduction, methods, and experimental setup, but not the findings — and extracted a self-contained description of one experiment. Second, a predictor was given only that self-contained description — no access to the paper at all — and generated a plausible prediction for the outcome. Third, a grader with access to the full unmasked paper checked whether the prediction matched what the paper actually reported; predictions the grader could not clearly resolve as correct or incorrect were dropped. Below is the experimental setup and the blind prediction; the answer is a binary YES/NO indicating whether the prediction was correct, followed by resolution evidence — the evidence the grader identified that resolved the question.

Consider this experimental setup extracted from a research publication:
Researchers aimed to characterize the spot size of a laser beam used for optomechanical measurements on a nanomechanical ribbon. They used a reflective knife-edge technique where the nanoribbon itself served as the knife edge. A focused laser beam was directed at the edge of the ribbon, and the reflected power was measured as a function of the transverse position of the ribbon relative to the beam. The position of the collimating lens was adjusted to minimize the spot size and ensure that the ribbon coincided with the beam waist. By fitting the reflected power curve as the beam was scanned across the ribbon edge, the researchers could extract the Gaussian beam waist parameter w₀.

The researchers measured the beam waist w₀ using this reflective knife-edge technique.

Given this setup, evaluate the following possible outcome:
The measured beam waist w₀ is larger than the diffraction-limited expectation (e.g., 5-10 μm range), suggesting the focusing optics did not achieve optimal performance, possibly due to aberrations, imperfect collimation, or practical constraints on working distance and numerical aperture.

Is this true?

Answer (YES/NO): NO